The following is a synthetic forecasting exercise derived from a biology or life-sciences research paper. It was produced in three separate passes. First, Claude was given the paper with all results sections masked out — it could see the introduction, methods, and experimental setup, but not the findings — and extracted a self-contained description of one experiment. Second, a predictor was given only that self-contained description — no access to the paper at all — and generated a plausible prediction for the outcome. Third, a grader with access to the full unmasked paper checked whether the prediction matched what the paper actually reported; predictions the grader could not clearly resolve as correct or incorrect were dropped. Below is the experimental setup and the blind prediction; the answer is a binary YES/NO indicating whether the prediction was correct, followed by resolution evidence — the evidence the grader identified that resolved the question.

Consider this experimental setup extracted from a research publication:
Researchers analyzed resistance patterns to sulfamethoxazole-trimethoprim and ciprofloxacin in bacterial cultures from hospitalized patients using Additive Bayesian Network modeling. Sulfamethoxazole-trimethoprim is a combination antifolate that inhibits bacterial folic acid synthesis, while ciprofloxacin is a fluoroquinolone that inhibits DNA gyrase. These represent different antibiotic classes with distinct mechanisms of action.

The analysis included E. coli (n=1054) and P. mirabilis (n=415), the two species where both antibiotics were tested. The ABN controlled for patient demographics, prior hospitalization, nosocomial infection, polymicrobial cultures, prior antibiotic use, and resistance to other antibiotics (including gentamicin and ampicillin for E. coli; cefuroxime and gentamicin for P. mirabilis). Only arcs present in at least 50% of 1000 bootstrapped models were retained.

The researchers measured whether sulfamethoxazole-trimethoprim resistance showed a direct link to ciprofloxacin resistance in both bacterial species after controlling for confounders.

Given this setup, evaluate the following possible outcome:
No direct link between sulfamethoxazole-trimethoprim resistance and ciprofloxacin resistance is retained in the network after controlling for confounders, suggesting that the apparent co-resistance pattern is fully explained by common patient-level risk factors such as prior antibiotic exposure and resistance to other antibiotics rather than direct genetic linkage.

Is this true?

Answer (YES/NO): NO